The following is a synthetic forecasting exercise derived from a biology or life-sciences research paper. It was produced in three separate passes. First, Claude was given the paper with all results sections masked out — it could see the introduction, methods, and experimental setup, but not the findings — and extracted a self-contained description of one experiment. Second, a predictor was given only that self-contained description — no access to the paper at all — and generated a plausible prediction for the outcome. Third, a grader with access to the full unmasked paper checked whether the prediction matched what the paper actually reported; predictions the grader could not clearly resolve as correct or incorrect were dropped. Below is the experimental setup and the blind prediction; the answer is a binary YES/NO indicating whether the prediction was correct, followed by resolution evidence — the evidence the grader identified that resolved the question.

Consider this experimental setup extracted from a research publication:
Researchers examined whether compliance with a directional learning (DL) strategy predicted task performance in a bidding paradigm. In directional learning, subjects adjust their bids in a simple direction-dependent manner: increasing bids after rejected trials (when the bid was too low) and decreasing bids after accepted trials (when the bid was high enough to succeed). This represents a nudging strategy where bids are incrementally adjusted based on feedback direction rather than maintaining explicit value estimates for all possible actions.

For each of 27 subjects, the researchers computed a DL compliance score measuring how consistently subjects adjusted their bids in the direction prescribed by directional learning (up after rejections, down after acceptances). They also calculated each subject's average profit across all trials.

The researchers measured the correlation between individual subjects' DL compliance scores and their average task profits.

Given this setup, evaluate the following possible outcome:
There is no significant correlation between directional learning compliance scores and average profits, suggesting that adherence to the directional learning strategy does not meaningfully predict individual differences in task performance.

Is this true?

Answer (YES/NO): NO